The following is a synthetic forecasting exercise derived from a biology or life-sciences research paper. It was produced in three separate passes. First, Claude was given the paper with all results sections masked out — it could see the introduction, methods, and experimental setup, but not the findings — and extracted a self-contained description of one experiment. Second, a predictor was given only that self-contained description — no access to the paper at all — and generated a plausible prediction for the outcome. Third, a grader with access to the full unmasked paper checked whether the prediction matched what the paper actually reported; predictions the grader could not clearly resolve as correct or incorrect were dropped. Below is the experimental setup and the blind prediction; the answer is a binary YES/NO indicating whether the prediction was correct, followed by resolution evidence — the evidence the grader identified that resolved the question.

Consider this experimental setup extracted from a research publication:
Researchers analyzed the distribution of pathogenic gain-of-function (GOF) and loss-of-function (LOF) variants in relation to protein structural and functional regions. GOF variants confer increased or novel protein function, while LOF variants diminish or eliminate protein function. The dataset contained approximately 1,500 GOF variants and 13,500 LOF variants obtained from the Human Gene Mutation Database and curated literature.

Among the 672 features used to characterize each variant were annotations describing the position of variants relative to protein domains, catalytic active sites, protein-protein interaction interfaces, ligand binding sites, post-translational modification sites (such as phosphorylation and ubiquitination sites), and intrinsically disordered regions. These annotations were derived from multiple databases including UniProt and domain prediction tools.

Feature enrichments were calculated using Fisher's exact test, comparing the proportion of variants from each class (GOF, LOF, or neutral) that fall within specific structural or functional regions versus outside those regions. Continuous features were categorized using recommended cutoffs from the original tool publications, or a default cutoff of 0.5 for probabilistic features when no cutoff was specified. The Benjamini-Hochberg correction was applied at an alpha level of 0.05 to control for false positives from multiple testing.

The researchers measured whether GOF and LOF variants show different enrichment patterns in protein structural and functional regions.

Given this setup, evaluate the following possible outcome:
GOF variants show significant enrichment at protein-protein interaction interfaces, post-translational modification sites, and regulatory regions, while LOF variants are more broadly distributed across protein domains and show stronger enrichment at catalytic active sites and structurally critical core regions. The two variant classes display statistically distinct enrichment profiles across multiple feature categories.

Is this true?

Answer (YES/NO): NO